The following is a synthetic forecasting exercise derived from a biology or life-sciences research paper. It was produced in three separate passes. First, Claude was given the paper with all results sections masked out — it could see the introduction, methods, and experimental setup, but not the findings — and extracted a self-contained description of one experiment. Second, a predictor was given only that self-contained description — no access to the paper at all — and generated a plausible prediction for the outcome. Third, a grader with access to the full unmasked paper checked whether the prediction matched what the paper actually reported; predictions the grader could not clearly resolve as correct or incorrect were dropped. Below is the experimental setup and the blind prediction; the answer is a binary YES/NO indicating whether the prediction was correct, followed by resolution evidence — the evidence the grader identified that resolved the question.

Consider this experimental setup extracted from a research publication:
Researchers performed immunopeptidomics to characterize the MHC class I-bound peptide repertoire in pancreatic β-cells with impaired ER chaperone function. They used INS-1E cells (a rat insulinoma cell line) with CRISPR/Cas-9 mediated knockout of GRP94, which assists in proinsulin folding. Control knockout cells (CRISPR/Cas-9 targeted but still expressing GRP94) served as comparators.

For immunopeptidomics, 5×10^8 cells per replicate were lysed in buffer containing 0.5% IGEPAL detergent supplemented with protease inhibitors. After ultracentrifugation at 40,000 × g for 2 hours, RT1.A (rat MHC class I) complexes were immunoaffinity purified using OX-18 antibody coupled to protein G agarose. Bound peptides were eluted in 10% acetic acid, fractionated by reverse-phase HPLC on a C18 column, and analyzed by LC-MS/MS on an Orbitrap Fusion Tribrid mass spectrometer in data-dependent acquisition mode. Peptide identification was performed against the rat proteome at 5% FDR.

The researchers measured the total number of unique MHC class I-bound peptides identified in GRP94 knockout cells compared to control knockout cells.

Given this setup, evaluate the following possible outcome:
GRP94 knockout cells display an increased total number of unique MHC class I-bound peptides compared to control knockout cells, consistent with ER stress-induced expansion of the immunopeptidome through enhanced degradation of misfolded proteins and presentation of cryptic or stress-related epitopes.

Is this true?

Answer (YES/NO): YES